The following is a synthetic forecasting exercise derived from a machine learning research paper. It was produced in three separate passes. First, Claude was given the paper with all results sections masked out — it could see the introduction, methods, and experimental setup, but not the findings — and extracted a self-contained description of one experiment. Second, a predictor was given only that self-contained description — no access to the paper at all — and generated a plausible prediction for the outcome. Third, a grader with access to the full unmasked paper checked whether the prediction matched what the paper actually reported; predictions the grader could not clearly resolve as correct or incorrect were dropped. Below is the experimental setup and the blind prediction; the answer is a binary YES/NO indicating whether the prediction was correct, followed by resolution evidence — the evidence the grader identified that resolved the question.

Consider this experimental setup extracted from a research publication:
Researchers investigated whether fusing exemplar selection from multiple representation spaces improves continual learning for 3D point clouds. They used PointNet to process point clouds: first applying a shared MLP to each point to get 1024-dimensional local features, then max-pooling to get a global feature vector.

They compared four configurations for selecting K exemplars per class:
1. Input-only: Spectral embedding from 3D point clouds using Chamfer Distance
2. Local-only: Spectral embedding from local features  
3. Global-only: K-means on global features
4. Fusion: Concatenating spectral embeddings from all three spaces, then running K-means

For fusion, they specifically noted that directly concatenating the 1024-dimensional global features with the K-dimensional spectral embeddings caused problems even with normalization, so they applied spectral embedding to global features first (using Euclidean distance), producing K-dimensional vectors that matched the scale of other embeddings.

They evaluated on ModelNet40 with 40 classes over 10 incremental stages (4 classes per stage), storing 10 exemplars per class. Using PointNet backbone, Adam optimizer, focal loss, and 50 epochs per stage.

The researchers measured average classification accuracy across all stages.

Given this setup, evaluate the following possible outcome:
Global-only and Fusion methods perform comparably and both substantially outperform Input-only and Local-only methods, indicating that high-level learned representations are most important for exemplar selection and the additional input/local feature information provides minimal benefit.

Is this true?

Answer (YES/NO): NO